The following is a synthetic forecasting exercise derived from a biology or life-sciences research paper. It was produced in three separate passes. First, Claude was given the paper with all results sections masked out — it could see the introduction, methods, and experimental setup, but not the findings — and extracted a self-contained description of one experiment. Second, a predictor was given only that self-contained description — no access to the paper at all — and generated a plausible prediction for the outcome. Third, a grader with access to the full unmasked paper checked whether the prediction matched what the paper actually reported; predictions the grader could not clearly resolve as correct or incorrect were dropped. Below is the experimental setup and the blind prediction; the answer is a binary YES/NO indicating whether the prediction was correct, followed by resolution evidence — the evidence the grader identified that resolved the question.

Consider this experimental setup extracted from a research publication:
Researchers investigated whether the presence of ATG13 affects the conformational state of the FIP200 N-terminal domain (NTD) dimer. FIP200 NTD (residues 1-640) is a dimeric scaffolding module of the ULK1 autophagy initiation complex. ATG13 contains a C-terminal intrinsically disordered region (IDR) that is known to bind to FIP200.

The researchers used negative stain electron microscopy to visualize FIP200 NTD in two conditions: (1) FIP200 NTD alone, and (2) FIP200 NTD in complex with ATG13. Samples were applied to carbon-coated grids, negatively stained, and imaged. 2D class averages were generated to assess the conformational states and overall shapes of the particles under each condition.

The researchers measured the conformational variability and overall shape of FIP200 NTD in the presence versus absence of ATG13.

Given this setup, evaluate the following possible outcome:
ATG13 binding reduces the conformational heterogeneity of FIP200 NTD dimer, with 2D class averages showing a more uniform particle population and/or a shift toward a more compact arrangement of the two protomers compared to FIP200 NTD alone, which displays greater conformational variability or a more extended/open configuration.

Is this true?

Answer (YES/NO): YES